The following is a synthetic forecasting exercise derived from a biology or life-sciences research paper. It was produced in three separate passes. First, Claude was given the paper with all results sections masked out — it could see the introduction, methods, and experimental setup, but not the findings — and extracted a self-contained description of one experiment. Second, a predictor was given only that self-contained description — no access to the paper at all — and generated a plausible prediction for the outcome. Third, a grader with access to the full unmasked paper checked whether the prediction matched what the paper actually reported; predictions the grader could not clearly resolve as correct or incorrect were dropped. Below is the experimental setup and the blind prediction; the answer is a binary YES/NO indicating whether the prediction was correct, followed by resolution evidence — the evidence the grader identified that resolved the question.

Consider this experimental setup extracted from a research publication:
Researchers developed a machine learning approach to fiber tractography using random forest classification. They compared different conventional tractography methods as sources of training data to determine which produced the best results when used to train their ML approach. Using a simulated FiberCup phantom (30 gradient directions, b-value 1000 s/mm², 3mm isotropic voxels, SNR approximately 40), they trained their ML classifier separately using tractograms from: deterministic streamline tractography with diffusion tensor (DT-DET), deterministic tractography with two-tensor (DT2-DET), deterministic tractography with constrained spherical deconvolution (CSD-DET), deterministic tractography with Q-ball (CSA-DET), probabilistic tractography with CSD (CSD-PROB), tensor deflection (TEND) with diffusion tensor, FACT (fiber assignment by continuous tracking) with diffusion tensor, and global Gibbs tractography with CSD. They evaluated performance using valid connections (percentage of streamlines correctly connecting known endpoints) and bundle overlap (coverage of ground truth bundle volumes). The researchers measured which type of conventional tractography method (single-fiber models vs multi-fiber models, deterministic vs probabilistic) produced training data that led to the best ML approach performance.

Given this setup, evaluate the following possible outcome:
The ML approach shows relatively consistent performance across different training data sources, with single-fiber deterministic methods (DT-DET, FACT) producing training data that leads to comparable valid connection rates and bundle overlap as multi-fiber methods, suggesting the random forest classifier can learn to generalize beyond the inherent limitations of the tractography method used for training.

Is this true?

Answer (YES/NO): NO